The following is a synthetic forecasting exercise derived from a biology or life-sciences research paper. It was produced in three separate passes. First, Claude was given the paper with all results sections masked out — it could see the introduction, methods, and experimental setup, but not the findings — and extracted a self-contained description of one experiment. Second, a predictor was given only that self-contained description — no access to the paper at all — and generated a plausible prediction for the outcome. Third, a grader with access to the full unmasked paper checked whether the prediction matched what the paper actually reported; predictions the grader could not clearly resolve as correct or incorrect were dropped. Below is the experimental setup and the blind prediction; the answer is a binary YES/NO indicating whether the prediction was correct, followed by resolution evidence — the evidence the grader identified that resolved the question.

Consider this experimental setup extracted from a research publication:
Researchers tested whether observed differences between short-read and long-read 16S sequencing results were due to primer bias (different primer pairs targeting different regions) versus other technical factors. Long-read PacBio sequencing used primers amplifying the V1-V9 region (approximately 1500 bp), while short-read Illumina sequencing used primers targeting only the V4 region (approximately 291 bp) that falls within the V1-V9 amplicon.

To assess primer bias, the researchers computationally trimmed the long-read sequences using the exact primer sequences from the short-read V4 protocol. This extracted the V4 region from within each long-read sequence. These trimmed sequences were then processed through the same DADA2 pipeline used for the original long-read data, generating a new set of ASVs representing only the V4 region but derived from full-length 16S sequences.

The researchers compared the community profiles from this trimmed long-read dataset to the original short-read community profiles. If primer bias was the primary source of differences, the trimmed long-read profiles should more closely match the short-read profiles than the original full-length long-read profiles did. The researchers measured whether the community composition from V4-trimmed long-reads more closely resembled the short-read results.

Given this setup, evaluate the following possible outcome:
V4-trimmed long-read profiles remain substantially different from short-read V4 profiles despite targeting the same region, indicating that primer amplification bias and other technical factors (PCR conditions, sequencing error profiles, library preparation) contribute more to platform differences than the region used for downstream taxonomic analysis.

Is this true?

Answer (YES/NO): NO